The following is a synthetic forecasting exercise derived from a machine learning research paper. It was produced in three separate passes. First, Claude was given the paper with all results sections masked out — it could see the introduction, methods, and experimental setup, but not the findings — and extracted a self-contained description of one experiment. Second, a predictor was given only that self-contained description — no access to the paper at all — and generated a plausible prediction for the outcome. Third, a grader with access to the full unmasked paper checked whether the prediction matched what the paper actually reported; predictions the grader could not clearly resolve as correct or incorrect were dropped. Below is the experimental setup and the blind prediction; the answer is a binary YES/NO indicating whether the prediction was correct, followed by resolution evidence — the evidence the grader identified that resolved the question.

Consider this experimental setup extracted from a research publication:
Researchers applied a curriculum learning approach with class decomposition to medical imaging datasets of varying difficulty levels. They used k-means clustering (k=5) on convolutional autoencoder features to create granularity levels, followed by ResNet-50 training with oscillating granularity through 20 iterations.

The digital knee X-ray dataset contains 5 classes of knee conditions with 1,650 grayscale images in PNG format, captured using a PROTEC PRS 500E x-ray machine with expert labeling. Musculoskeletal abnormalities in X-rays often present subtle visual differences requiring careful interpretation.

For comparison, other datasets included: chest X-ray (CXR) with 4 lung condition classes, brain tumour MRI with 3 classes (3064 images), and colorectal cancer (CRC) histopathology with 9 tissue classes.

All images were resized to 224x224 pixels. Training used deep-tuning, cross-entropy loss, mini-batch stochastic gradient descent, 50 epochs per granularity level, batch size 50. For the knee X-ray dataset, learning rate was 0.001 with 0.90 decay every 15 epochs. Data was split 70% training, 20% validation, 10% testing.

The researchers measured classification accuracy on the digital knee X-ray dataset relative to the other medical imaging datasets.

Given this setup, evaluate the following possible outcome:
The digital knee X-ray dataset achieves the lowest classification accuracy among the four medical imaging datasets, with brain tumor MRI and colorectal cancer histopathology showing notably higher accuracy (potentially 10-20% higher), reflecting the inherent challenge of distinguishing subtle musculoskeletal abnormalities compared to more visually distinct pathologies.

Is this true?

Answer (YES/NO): YES